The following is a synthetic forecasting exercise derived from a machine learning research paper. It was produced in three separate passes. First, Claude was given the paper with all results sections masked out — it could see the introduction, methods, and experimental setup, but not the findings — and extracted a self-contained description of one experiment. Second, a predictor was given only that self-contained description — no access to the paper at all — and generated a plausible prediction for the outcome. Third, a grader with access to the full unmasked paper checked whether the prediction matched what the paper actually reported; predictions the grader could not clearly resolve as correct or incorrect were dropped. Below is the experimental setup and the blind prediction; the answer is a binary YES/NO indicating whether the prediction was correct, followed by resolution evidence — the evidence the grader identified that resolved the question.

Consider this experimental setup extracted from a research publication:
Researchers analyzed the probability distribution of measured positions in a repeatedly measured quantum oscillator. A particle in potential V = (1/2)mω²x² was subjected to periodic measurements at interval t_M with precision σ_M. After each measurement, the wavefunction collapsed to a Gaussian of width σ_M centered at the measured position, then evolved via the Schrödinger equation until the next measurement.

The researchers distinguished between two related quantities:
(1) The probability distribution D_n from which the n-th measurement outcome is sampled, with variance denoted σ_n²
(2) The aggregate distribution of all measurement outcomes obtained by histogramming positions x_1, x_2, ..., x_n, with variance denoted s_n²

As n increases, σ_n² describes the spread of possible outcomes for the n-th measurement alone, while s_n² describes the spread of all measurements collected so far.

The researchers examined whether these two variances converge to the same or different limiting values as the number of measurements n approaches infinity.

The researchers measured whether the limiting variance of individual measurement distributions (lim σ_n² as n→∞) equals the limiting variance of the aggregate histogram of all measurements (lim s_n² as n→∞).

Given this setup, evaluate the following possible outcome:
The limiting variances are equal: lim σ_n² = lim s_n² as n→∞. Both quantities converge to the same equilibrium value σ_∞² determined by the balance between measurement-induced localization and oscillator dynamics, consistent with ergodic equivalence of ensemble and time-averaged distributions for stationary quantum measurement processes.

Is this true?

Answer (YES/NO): YES